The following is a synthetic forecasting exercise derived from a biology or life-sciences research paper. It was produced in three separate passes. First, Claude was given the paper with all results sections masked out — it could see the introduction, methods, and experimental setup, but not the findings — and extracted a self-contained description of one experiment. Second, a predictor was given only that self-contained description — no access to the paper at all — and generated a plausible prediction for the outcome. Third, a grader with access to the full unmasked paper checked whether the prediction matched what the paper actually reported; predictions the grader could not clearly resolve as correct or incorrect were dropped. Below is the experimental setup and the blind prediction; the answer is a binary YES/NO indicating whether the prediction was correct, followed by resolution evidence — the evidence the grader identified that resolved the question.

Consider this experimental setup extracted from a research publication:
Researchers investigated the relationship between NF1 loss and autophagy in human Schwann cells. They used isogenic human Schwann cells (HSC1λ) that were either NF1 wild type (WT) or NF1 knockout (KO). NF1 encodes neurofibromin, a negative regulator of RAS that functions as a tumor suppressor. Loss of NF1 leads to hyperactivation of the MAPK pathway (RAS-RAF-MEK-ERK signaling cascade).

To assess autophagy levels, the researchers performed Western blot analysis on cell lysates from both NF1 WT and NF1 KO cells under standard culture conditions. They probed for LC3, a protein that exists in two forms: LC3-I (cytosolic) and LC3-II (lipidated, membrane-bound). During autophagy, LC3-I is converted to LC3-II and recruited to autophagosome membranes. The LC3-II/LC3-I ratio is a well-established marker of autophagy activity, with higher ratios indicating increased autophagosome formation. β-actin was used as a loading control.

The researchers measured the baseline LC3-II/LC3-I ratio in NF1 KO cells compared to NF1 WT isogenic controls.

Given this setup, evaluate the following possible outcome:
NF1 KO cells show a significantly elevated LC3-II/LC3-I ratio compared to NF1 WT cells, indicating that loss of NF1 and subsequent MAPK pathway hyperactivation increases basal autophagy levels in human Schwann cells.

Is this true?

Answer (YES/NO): YES